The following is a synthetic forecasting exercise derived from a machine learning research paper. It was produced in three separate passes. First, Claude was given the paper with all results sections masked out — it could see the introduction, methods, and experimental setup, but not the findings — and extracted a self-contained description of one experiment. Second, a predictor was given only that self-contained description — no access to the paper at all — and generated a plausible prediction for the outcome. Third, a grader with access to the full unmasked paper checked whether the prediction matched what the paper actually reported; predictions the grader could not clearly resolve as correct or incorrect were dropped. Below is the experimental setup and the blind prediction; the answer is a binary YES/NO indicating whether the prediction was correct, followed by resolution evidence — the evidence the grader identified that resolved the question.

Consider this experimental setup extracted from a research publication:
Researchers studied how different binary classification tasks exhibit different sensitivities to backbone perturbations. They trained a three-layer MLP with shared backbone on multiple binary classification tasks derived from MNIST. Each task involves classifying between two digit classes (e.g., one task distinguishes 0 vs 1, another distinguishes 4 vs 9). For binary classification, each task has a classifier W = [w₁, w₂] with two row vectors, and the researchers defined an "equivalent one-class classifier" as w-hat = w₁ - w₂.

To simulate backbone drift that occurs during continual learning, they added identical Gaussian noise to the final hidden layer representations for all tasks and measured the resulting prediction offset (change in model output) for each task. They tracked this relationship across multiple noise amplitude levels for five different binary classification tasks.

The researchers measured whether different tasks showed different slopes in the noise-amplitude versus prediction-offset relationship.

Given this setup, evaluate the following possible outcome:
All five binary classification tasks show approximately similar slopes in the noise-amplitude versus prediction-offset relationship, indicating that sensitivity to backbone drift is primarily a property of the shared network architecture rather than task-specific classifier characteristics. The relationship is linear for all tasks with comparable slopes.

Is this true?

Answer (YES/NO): NO